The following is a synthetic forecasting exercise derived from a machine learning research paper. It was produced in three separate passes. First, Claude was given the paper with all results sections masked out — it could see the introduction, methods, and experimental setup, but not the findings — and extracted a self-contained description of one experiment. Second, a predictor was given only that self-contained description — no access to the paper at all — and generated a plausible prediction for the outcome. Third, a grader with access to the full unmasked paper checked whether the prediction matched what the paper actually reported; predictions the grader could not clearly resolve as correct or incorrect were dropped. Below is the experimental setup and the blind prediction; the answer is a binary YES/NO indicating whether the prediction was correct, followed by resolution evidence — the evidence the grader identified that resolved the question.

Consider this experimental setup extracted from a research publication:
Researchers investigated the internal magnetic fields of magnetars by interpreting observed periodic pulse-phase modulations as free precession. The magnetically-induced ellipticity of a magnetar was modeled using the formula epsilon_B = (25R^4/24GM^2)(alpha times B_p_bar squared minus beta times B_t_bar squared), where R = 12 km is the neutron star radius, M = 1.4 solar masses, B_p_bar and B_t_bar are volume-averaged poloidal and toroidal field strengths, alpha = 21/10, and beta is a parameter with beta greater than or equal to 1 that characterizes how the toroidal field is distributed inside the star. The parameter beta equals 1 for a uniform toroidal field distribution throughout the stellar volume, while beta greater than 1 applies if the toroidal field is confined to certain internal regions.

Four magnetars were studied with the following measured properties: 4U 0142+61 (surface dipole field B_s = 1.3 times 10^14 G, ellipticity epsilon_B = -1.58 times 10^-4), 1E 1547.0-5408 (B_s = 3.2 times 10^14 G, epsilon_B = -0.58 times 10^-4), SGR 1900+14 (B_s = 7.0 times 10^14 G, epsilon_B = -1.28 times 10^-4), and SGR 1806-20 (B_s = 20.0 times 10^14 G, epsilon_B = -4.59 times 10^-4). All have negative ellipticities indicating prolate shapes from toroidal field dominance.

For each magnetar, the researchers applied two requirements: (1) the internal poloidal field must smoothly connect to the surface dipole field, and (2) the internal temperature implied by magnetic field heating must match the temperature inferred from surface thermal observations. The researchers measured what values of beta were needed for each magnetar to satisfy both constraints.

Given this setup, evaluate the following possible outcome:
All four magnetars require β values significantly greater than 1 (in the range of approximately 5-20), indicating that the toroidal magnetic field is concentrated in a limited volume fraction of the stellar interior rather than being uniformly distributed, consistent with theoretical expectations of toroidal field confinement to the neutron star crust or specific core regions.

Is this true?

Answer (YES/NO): NO